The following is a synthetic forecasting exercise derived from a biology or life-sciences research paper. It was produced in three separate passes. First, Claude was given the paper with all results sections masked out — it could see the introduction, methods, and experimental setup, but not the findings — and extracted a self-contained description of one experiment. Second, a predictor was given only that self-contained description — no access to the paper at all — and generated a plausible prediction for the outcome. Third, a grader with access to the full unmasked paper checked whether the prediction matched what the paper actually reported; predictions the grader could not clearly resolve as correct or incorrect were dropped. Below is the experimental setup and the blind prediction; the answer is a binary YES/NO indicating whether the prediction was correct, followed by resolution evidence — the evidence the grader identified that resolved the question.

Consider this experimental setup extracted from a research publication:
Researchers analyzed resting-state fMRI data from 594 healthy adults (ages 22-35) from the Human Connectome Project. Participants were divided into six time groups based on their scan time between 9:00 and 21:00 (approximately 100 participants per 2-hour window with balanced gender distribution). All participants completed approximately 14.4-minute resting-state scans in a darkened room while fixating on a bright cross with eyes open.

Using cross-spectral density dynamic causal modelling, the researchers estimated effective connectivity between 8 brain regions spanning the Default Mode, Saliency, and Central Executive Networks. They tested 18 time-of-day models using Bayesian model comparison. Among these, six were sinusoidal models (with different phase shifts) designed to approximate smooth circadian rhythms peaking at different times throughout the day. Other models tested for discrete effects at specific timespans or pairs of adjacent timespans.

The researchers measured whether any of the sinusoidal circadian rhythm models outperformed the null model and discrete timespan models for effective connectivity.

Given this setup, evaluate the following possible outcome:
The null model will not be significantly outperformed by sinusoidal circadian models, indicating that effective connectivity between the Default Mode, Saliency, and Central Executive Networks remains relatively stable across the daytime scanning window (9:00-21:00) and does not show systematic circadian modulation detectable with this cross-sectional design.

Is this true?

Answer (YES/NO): YES